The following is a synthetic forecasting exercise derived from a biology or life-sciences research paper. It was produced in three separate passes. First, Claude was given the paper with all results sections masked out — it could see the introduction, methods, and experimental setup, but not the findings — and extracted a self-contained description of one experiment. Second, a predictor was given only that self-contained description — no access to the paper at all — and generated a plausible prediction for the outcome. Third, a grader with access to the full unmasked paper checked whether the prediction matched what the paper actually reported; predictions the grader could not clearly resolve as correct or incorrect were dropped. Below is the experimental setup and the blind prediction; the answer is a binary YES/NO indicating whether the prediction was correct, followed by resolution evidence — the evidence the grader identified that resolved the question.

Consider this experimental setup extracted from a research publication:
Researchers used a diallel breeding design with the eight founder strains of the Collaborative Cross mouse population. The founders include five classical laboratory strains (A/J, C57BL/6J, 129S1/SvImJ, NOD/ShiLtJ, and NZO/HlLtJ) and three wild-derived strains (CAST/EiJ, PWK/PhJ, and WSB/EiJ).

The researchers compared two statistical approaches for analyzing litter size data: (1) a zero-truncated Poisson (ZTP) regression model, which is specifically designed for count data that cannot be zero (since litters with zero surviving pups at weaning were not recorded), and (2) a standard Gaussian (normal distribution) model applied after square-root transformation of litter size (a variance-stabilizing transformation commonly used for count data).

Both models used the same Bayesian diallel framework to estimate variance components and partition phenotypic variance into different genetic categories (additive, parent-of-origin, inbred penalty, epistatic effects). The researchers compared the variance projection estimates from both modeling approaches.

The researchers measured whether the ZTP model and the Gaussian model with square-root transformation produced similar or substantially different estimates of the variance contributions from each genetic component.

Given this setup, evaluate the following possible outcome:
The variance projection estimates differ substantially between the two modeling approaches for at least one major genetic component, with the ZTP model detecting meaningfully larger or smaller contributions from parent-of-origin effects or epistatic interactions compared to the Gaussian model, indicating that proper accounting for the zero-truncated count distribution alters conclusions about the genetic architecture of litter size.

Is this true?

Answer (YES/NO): YES